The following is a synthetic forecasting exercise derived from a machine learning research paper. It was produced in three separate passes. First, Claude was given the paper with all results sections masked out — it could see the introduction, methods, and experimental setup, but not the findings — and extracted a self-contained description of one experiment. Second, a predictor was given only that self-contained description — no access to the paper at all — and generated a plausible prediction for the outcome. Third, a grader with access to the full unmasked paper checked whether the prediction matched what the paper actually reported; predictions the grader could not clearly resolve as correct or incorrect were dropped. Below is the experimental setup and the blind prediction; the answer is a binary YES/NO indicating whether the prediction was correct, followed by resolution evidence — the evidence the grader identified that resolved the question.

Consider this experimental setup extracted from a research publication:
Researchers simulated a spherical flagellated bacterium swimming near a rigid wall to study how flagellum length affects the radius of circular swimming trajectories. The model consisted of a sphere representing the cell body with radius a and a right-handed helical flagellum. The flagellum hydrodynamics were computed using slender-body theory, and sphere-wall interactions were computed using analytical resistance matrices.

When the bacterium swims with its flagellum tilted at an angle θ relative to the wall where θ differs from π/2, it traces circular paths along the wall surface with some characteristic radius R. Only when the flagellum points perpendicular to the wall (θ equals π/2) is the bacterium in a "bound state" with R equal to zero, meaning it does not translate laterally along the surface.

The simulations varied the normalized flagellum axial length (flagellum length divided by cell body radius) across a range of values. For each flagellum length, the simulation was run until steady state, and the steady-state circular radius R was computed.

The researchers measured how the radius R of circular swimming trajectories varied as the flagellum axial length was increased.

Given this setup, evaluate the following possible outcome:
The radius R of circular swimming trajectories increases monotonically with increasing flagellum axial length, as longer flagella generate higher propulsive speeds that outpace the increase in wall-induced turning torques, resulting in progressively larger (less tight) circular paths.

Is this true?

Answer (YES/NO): NO